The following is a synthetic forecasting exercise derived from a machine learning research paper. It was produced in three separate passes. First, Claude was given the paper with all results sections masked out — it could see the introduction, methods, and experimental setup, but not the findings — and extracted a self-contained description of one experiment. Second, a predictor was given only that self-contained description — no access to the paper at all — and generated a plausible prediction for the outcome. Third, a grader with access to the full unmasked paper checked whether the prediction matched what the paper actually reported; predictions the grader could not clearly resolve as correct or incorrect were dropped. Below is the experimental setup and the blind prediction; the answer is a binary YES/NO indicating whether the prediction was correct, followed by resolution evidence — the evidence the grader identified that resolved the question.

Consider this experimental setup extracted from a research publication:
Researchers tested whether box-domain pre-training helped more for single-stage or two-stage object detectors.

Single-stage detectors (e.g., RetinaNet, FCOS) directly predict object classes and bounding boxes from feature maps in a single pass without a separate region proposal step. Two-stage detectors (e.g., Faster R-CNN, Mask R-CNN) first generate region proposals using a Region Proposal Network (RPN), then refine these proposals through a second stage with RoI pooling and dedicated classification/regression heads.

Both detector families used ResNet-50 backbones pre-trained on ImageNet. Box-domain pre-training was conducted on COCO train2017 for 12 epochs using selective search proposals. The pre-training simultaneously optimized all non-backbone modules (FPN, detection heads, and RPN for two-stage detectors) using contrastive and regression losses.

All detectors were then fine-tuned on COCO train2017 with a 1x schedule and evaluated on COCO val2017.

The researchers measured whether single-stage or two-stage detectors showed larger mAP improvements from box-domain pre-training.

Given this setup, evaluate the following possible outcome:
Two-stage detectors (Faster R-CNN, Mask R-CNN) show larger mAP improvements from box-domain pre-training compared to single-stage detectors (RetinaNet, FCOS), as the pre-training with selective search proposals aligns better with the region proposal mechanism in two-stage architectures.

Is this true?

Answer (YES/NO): NO